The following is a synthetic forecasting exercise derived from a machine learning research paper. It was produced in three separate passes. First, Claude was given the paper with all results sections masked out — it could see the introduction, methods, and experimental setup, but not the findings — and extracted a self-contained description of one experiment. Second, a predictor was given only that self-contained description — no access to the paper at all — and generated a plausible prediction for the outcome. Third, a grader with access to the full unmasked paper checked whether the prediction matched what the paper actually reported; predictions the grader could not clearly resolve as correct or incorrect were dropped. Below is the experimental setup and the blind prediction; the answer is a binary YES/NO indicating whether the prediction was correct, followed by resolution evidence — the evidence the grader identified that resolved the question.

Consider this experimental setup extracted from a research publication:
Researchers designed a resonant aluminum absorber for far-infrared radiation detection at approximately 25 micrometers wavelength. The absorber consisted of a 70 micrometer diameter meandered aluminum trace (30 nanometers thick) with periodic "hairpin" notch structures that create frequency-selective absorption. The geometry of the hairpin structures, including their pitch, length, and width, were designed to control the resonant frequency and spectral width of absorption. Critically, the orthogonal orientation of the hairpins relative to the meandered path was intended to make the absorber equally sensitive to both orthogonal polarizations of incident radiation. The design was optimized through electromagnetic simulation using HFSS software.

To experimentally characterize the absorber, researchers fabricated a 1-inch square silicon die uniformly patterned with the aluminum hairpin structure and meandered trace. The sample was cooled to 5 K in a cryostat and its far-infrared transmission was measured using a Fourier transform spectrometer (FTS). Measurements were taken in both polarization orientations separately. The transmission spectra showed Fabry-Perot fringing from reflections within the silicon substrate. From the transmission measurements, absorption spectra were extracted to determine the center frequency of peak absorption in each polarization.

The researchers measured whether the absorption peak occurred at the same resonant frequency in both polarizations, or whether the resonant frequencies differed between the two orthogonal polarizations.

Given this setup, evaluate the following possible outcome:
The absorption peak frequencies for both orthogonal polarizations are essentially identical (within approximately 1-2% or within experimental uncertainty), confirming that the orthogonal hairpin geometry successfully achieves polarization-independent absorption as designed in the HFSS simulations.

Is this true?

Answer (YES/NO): NO